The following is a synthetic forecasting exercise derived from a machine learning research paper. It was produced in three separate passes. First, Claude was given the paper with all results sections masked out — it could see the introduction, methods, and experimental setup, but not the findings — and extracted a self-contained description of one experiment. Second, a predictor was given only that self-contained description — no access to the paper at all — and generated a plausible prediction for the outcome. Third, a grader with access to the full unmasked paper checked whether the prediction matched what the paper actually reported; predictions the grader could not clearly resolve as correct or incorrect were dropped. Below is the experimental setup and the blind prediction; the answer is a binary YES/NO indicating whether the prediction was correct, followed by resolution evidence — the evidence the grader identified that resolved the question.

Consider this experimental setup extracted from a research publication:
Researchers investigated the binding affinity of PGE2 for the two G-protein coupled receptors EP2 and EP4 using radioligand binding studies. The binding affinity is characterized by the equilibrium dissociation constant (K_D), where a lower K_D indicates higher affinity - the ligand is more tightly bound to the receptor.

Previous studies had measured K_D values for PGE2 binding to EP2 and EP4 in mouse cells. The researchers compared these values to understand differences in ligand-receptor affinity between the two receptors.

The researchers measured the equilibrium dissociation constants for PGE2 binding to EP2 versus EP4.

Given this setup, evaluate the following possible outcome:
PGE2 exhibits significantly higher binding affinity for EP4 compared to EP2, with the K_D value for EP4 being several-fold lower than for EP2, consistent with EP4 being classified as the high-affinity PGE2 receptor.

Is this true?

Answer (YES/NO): YES